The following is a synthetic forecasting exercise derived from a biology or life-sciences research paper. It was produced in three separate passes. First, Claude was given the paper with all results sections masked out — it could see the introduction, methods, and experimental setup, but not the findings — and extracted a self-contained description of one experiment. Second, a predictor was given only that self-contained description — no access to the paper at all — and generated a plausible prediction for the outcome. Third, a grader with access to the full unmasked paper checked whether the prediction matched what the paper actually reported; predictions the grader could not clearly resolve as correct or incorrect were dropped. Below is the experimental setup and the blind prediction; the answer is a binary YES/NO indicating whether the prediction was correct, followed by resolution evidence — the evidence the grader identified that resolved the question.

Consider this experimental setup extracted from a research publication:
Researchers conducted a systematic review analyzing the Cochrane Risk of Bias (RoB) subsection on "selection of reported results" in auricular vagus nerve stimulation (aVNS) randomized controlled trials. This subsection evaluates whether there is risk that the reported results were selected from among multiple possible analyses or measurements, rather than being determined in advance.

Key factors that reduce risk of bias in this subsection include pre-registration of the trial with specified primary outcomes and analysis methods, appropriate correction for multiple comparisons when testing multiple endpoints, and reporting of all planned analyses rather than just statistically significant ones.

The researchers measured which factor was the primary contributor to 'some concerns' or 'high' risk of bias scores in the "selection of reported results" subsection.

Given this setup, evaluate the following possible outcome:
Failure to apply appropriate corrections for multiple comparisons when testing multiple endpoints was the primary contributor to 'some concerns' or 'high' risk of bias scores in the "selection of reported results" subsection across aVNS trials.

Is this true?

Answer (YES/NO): NO